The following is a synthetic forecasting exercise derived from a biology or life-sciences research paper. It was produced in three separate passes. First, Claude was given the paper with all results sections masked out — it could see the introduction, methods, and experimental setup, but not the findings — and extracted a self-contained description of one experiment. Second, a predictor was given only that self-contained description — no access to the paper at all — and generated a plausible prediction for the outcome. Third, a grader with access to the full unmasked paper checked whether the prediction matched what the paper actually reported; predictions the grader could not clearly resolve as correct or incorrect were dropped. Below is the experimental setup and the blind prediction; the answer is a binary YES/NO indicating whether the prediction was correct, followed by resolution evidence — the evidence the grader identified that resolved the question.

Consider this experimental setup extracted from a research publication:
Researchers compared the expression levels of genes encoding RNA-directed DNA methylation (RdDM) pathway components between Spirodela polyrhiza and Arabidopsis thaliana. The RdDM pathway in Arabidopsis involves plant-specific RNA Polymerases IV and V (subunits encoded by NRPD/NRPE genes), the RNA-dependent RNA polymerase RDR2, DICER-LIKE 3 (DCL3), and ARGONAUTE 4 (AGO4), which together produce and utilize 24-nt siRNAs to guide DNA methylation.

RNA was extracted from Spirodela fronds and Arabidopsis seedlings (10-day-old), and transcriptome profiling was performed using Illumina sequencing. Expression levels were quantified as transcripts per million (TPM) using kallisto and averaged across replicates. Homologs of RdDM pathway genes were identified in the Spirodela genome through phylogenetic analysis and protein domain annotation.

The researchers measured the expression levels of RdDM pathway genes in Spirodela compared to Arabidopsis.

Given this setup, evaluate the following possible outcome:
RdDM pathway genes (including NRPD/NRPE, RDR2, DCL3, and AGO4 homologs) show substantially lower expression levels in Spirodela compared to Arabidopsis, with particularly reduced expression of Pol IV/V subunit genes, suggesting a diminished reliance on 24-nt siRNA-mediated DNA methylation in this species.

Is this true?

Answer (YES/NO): YES